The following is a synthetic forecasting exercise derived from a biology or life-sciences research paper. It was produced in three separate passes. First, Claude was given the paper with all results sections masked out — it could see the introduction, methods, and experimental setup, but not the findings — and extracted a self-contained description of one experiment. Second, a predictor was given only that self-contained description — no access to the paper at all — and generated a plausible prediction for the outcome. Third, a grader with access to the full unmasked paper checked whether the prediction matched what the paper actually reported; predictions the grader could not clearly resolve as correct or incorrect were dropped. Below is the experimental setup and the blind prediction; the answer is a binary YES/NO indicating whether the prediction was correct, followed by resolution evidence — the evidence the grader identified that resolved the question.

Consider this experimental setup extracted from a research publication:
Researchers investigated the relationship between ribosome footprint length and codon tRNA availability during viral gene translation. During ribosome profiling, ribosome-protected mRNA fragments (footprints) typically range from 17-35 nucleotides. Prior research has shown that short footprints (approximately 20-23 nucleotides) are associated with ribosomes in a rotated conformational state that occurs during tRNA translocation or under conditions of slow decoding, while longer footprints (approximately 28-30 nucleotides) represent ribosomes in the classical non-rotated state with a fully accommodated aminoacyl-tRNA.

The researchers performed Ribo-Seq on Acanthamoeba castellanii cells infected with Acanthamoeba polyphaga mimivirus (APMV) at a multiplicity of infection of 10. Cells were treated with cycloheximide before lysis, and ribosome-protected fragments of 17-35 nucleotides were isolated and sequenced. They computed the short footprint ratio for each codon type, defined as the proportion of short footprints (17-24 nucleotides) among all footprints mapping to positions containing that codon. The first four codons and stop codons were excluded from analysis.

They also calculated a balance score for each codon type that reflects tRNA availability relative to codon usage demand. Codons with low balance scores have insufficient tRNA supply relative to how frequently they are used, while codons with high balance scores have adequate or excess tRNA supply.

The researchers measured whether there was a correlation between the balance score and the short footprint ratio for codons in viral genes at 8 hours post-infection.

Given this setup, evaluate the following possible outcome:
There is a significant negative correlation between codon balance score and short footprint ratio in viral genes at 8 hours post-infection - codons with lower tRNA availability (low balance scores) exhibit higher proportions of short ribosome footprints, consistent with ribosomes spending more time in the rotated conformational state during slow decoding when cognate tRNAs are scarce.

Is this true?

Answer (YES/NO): NO